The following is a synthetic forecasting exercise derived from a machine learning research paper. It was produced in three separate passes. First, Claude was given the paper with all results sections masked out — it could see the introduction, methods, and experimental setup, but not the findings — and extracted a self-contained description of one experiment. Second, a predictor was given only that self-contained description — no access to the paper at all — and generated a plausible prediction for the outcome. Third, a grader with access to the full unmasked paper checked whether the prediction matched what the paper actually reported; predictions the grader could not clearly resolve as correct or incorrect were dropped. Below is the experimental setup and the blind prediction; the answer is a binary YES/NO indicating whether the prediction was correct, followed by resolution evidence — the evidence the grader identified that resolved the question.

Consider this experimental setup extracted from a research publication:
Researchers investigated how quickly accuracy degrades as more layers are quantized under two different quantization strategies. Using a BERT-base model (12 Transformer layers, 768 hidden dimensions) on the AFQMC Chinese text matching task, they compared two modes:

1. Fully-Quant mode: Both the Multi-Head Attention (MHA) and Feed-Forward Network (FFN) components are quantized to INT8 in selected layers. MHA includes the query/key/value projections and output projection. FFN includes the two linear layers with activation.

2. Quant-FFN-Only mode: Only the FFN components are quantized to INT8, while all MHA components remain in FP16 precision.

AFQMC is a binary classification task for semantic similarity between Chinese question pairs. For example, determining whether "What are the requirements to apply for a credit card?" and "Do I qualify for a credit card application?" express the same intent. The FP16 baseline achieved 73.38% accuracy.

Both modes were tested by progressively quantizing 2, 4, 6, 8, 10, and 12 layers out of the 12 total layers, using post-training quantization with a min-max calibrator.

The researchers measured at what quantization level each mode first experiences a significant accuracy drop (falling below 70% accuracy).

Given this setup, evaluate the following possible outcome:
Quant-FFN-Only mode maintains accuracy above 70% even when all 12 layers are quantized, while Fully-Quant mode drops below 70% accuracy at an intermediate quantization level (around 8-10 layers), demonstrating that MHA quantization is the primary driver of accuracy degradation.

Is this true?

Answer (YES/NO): NO